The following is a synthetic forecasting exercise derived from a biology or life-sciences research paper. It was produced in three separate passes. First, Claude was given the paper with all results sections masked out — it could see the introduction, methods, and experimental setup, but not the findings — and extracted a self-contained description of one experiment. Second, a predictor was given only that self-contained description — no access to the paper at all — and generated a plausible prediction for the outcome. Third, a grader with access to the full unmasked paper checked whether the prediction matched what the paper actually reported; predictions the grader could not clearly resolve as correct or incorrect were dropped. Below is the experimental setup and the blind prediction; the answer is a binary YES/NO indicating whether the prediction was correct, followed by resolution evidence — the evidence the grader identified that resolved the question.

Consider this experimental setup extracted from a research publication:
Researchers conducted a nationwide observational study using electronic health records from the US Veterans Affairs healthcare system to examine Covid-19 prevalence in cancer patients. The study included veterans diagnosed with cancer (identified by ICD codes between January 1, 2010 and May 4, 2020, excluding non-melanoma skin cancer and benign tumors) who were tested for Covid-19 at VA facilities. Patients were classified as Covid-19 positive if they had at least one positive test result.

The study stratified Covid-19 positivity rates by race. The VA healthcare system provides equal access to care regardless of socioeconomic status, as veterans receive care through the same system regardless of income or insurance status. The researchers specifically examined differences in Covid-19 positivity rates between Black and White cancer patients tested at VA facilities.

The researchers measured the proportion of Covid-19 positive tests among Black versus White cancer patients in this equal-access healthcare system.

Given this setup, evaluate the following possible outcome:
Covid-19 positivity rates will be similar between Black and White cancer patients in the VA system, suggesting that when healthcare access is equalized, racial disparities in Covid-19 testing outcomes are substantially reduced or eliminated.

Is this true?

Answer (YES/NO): NO